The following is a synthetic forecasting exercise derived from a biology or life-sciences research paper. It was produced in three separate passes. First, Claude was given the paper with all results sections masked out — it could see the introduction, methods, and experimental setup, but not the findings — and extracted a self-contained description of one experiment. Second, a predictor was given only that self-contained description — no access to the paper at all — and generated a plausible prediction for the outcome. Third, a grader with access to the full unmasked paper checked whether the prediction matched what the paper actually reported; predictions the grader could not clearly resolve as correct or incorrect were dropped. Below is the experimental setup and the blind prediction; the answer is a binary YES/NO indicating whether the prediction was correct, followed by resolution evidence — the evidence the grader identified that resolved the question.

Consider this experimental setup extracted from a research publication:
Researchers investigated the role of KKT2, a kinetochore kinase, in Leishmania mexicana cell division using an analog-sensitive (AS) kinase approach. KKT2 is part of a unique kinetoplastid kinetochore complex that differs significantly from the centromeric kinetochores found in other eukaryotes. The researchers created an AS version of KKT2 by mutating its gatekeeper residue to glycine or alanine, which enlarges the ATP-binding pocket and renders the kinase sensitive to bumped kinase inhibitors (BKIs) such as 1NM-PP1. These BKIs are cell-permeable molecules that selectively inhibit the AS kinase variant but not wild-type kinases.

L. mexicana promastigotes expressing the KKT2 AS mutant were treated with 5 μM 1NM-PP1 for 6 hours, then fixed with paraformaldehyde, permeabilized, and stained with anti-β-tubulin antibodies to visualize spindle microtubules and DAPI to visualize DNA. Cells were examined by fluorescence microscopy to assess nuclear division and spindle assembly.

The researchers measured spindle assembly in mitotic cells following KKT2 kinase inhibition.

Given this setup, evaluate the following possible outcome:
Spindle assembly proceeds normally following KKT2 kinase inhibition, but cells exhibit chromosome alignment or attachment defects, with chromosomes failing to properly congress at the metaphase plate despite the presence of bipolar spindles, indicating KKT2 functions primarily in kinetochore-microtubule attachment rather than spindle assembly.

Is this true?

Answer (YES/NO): NO